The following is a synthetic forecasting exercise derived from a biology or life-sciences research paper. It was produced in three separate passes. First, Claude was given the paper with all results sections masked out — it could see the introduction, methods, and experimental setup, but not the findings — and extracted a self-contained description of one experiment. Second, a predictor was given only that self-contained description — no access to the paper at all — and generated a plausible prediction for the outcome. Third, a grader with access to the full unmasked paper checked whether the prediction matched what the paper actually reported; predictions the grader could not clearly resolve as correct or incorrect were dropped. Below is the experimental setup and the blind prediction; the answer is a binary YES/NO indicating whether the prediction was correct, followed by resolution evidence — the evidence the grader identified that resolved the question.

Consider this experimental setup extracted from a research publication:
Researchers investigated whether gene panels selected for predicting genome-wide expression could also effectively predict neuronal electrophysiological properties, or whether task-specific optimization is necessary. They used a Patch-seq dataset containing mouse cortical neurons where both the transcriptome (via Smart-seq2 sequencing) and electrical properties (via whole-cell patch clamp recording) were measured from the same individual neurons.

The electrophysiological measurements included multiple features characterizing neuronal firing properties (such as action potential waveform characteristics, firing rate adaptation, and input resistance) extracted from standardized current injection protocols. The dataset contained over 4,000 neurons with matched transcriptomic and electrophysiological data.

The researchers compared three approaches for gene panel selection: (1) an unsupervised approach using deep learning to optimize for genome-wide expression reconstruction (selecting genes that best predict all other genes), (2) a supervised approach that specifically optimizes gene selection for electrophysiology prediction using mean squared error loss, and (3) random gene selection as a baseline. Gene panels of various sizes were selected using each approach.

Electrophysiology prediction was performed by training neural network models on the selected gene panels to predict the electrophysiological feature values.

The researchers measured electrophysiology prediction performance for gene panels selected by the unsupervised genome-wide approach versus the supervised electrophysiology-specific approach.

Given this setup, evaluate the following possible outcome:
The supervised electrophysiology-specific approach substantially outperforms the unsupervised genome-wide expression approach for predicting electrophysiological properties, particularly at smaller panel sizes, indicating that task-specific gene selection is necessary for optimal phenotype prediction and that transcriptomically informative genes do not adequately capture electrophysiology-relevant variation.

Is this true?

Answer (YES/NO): YES